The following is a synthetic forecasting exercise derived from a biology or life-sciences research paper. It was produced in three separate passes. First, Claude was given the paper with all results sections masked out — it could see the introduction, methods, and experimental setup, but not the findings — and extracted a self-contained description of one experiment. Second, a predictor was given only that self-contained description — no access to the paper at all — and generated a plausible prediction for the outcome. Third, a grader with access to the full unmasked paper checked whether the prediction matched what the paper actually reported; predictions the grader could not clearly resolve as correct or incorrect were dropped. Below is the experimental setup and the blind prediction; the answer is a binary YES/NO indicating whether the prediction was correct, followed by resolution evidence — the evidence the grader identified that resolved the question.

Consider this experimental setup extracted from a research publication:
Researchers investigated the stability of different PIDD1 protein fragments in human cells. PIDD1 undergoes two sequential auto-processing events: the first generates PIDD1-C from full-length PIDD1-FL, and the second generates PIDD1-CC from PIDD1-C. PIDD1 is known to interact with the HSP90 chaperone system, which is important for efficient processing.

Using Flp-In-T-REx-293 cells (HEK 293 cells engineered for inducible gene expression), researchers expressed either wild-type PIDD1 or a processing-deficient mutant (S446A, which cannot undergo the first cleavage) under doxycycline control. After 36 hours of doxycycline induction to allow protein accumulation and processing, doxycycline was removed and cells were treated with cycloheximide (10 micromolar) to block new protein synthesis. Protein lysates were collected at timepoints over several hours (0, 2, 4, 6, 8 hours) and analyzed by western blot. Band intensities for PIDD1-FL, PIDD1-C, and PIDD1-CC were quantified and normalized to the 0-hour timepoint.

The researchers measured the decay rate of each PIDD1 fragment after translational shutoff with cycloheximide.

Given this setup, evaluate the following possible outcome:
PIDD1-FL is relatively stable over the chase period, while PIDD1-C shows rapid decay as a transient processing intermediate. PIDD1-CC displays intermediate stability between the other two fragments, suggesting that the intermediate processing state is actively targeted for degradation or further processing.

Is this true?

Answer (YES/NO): NO